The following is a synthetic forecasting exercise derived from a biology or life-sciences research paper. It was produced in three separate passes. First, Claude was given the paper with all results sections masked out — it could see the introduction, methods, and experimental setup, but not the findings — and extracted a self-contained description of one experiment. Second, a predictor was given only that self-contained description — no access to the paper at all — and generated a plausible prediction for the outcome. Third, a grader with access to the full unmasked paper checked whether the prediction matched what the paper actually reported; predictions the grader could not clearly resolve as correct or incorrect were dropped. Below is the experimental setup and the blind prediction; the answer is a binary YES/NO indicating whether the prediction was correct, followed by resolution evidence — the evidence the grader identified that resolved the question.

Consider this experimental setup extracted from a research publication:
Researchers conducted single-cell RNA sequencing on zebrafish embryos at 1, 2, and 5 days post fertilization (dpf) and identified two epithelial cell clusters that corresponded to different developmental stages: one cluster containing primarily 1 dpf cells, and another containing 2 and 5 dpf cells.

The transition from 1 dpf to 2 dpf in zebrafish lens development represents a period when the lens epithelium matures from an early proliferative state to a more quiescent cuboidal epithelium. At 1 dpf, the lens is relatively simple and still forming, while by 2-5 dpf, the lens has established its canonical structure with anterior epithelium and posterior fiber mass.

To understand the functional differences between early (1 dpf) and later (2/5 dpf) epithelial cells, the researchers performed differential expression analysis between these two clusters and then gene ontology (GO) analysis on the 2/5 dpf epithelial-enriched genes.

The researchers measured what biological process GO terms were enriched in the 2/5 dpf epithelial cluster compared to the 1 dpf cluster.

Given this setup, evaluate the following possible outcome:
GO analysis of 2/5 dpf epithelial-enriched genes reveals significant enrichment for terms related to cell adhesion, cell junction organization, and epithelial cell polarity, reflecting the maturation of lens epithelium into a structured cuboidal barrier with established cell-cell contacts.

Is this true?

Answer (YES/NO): NO